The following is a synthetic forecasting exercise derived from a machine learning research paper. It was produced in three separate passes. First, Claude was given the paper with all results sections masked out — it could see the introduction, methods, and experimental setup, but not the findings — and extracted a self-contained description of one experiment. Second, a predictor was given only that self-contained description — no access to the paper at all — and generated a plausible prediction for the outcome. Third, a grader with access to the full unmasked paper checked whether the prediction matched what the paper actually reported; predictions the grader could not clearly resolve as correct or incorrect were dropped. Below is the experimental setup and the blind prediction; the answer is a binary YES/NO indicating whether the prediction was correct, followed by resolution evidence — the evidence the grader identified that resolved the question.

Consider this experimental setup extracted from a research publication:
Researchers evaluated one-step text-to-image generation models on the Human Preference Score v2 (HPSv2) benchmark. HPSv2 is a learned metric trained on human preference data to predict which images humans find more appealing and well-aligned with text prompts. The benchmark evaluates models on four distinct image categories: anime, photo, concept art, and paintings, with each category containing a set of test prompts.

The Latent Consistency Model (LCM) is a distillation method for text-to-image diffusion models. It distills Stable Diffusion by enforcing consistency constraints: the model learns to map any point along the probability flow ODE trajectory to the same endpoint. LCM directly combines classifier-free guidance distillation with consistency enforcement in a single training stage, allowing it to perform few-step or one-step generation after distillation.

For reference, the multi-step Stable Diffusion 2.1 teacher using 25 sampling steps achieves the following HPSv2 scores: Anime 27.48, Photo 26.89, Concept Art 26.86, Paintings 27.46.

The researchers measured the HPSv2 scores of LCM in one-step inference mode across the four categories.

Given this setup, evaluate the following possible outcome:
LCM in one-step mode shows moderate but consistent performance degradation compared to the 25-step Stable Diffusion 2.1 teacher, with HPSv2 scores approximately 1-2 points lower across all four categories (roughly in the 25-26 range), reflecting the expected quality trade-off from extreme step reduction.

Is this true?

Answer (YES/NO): NO